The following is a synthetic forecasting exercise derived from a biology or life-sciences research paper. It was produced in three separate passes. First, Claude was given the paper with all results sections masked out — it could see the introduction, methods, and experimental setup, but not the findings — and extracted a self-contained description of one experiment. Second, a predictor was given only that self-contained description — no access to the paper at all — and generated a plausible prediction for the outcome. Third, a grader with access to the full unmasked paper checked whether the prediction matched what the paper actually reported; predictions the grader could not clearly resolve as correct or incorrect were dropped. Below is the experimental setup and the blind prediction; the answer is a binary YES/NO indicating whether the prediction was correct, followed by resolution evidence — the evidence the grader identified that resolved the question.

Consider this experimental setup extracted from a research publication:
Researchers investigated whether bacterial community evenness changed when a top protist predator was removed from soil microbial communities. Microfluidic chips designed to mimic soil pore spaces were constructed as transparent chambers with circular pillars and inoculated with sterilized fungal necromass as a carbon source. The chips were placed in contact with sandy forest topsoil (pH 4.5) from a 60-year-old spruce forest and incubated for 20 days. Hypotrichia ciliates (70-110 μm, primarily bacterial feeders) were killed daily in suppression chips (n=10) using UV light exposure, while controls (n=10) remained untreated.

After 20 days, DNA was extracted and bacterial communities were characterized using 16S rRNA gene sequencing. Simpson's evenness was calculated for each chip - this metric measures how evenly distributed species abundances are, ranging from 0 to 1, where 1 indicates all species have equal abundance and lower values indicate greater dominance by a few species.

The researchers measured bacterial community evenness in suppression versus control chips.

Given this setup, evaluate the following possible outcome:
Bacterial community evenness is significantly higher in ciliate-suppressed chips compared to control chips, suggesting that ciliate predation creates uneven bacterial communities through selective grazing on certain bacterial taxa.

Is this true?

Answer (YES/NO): NO